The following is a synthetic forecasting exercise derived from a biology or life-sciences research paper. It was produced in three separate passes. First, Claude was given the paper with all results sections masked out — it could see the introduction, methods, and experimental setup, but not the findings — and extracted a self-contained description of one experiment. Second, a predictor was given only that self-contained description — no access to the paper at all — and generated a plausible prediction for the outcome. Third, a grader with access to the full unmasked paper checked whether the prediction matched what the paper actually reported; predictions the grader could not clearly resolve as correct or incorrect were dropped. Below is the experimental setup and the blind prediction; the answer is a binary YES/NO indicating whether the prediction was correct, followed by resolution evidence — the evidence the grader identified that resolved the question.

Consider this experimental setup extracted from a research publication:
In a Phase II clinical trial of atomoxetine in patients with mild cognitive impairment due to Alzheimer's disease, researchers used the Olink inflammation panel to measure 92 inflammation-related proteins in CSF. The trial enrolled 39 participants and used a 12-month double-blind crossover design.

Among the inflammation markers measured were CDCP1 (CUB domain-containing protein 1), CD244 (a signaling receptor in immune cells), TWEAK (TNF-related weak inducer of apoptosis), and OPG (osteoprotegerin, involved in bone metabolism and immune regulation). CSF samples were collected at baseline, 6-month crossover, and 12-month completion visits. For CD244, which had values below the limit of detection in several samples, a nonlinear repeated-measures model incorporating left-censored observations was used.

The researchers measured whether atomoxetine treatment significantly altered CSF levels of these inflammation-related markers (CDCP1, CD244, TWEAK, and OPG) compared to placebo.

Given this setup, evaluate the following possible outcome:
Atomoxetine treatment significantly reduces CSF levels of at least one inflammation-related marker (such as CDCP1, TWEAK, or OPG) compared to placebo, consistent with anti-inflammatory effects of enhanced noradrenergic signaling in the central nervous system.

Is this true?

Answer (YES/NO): YES